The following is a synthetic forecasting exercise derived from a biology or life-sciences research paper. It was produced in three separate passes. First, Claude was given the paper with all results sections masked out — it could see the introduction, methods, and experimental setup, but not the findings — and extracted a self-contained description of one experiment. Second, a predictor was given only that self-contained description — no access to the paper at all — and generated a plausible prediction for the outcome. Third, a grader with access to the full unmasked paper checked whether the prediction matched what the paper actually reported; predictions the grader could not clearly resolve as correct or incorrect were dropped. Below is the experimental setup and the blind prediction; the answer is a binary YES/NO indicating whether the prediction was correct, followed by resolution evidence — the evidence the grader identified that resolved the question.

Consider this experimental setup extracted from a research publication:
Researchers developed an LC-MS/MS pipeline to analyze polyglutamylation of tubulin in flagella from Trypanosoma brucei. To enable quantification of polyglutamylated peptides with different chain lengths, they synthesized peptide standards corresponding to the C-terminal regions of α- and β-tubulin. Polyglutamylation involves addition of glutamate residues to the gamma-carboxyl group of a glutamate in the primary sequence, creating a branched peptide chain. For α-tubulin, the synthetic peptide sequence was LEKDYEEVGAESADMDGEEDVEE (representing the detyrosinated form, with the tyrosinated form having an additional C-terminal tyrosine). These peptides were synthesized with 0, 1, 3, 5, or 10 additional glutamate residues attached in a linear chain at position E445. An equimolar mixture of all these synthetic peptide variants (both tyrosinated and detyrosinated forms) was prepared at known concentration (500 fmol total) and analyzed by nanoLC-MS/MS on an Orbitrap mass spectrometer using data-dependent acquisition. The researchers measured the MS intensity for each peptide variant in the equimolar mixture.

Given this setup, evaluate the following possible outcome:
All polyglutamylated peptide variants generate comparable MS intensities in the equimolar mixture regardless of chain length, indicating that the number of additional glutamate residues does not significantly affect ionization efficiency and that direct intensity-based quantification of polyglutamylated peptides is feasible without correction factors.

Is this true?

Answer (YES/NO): NO